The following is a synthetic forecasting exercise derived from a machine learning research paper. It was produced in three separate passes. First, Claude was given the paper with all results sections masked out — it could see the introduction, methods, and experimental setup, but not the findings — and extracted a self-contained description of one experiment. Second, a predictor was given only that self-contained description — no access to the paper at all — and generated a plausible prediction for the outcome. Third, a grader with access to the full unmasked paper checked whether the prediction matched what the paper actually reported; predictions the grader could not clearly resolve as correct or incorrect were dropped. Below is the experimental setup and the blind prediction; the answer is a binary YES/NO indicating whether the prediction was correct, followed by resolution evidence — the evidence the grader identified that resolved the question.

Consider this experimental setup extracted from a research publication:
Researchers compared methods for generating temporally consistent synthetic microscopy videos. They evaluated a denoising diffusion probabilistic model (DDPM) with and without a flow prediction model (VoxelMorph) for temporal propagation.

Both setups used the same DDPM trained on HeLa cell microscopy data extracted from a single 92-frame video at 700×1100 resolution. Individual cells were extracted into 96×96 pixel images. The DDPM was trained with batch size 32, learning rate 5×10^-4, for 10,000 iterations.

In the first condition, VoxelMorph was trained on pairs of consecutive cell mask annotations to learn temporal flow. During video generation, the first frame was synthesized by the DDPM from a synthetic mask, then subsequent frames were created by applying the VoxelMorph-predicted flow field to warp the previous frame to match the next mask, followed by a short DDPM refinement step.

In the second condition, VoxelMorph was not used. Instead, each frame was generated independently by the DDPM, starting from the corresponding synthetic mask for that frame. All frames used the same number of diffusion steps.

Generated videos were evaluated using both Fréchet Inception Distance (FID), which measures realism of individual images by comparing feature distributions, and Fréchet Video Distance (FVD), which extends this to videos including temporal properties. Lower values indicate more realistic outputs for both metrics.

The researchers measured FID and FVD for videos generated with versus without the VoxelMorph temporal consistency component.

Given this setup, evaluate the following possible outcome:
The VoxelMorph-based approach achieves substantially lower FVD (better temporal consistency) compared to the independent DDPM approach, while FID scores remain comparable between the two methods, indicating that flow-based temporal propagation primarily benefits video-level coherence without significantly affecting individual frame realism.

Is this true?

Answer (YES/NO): NO